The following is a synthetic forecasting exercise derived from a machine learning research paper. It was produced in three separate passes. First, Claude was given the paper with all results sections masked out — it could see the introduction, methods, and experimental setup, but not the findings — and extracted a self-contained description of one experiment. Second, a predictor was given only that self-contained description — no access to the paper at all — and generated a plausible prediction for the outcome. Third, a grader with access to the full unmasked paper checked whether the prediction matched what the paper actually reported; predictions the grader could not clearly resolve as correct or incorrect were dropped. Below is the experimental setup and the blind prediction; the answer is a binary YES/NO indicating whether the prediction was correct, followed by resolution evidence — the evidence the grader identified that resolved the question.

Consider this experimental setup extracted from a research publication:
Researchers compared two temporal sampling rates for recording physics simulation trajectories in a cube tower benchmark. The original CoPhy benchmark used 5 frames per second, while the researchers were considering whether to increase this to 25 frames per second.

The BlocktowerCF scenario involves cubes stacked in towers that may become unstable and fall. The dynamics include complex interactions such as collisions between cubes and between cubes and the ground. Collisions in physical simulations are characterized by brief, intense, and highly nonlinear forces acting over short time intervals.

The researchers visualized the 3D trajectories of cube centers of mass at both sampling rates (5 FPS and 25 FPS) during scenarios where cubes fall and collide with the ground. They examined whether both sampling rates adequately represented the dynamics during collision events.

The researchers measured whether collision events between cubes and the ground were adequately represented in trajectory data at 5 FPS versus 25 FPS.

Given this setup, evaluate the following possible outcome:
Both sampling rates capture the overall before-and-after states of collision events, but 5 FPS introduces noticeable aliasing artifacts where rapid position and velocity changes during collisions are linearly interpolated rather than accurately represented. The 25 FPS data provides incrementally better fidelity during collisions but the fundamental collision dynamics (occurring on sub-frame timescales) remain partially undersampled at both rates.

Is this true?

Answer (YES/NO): NO